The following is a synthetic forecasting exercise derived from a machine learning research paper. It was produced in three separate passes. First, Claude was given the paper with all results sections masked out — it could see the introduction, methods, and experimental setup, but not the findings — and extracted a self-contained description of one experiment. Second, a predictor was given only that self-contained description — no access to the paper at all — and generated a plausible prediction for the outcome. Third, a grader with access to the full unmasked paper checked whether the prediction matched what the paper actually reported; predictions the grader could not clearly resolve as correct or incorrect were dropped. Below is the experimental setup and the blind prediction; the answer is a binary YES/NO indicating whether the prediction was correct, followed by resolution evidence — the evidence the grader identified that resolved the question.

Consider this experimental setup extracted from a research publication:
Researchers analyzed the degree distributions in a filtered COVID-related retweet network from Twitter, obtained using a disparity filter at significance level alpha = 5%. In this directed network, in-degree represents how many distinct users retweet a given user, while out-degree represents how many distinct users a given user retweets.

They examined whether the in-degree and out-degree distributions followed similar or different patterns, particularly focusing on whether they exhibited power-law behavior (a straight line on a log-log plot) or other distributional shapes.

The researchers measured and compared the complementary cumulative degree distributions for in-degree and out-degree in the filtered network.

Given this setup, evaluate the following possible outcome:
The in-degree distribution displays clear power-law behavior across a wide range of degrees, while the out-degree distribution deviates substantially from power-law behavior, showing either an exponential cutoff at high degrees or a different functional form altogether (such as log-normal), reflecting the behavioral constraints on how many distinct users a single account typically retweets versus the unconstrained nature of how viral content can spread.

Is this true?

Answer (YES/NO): YES